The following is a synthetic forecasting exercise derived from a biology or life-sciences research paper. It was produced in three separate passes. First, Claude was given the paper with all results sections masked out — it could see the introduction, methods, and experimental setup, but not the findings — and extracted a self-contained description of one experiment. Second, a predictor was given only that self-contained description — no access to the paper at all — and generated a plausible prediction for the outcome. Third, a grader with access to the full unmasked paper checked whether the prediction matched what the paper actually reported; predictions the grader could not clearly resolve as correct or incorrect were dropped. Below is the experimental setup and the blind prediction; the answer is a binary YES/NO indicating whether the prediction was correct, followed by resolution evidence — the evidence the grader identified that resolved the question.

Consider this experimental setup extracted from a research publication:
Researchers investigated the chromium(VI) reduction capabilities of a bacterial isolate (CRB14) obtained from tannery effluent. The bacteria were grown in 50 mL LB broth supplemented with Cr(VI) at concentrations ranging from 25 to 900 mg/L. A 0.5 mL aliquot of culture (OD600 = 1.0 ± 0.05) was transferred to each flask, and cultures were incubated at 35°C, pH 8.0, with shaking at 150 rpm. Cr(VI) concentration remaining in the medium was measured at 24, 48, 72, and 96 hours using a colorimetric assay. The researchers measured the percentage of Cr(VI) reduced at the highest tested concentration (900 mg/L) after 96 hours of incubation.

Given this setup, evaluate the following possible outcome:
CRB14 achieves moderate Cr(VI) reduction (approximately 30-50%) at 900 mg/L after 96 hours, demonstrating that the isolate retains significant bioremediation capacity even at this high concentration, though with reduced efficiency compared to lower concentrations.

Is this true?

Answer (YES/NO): NO